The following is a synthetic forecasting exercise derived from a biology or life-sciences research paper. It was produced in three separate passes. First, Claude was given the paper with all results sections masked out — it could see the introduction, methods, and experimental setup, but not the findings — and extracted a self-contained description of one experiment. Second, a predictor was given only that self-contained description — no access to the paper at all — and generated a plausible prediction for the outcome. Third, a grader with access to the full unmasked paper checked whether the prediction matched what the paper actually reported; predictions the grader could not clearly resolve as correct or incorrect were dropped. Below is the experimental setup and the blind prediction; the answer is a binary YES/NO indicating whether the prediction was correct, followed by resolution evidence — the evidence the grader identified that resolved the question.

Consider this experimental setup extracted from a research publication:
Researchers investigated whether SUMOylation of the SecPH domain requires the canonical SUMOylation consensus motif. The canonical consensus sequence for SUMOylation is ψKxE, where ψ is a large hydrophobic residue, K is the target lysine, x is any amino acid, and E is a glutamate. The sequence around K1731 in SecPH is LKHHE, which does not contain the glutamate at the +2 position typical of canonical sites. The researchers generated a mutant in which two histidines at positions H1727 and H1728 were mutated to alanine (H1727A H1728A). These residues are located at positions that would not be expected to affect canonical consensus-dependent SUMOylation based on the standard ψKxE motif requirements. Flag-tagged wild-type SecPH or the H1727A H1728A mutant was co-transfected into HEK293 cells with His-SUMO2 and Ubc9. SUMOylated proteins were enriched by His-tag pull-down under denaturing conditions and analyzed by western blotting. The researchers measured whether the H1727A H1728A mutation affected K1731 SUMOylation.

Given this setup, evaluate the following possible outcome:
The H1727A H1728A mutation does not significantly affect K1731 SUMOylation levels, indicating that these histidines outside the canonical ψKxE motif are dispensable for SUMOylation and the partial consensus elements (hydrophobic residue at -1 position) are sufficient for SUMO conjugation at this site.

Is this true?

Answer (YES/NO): NO